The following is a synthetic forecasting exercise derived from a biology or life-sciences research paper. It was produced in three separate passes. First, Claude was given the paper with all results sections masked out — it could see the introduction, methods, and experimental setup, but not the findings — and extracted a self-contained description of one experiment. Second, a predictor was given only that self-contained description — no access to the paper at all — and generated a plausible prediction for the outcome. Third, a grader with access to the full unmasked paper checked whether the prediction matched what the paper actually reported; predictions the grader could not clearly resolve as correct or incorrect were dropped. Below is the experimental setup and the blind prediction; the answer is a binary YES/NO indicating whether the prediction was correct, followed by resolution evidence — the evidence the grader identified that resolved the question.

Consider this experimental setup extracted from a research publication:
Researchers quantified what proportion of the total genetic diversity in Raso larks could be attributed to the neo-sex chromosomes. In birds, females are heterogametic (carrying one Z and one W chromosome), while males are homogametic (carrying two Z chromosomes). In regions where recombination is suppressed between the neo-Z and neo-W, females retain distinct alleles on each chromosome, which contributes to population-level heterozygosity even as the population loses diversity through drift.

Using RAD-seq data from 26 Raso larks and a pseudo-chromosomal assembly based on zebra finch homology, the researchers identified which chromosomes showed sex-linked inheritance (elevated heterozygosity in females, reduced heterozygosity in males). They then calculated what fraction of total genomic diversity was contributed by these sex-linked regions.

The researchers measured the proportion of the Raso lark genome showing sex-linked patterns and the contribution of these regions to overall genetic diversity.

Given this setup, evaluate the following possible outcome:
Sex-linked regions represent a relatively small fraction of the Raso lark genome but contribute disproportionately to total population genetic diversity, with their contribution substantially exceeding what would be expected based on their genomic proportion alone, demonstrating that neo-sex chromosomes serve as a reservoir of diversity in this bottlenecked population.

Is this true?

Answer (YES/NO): YES